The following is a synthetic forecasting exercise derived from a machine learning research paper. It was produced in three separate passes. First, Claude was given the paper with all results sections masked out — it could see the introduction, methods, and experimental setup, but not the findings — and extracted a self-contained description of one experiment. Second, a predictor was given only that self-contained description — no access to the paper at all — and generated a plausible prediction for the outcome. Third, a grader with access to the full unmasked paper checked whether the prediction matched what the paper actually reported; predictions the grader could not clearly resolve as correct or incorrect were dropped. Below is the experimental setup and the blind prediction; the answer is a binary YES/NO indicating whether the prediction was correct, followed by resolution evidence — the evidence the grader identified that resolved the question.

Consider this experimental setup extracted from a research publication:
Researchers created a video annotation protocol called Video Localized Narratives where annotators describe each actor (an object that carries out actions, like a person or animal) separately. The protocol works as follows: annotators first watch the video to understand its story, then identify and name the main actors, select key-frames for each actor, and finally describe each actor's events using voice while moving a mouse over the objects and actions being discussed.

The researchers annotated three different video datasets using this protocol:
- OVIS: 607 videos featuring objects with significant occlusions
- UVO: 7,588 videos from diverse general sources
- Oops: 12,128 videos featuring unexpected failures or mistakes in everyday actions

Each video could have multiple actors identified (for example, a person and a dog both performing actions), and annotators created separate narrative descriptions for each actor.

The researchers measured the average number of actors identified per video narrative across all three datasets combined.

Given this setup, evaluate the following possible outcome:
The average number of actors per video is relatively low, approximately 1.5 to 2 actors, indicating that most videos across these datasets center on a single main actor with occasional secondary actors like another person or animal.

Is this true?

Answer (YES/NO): NO